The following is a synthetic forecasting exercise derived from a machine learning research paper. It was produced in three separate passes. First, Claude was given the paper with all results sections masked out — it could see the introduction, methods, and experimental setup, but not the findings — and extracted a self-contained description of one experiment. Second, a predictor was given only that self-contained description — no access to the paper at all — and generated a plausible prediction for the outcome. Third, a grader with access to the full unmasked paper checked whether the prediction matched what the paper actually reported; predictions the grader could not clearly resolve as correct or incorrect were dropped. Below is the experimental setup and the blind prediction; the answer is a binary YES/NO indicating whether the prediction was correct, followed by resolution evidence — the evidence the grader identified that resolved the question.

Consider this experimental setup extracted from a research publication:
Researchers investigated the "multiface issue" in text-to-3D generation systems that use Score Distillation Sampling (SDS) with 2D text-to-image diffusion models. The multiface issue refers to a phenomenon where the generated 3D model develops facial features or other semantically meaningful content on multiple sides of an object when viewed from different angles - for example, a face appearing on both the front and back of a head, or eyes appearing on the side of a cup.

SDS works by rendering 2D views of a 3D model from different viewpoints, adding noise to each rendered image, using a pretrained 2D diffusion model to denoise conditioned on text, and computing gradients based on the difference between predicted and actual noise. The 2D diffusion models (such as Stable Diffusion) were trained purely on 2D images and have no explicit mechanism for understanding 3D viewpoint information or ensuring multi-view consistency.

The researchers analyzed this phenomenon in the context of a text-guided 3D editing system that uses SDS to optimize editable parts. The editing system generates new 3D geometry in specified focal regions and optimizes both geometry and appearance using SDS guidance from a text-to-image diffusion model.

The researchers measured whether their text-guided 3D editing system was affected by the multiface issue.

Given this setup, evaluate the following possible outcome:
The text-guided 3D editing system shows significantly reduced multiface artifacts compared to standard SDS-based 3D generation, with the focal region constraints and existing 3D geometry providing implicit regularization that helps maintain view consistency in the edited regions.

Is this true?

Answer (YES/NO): NO